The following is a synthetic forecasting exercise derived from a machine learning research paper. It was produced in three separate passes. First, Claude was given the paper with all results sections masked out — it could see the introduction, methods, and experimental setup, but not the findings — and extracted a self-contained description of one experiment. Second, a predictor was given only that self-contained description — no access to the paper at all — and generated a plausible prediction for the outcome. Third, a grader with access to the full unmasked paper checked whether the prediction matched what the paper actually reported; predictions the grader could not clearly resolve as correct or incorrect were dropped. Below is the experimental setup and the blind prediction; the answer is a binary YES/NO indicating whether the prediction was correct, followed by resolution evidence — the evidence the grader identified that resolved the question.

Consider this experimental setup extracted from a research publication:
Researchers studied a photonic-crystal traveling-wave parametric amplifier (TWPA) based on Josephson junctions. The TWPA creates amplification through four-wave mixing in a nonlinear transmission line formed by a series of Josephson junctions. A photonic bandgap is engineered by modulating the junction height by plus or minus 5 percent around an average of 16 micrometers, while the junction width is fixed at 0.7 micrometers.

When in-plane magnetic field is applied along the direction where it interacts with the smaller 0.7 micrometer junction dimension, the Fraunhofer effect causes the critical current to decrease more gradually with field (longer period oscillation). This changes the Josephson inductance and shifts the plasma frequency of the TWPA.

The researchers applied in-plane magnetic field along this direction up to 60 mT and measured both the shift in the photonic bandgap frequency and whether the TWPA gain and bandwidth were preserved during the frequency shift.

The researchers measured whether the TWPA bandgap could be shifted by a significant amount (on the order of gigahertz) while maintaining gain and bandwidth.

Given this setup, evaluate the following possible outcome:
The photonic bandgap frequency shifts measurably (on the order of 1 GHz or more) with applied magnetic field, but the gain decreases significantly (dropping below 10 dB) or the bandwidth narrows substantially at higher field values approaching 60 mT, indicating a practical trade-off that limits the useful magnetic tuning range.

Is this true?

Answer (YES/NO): NO